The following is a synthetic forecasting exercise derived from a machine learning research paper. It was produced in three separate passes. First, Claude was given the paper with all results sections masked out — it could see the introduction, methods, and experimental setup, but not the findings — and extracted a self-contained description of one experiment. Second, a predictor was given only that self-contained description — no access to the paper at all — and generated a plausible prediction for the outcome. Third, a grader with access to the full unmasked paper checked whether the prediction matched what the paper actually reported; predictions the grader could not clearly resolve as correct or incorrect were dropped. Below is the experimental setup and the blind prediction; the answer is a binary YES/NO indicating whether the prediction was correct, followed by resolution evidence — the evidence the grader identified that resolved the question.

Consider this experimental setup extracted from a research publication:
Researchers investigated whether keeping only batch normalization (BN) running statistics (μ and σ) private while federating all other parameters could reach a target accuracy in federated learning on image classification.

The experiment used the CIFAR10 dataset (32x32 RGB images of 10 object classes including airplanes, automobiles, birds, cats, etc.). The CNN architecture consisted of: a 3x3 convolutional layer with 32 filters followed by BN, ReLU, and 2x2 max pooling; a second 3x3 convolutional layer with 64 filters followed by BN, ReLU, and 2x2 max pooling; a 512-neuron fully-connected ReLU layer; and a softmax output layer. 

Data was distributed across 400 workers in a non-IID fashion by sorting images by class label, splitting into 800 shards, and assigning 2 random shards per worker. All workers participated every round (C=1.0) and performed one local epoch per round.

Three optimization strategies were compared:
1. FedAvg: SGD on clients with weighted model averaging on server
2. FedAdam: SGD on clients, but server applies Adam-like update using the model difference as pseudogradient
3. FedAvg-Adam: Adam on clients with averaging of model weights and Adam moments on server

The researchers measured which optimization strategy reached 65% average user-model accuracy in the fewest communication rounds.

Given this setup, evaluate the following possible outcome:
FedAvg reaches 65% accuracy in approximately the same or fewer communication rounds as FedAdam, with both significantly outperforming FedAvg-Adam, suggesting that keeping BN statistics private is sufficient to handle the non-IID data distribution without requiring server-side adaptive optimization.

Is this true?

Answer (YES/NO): NO